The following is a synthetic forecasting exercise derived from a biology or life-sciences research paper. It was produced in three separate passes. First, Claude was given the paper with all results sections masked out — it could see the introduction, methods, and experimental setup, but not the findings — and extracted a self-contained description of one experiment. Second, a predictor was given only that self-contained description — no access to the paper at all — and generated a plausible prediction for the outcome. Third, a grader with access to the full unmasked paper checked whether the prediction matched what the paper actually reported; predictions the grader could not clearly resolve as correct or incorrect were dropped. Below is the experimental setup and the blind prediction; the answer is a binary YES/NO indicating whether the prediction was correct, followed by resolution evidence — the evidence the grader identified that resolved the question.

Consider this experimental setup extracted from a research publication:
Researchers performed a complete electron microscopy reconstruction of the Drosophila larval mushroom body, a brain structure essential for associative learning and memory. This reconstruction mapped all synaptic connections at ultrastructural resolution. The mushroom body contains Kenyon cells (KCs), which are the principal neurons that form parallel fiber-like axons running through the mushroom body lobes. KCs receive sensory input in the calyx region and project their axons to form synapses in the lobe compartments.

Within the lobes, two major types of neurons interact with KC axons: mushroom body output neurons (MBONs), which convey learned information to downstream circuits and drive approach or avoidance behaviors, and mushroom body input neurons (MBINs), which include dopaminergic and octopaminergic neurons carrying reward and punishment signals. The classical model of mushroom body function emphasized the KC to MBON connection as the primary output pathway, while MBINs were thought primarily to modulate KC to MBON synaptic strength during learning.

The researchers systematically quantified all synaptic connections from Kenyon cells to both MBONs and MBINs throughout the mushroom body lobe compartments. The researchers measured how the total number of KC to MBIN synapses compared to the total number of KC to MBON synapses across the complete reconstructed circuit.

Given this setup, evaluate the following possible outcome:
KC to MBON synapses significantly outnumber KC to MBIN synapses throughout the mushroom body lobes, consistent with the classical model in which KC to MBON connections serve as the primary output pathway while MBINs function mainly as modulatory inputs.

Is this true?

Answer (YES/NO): NO